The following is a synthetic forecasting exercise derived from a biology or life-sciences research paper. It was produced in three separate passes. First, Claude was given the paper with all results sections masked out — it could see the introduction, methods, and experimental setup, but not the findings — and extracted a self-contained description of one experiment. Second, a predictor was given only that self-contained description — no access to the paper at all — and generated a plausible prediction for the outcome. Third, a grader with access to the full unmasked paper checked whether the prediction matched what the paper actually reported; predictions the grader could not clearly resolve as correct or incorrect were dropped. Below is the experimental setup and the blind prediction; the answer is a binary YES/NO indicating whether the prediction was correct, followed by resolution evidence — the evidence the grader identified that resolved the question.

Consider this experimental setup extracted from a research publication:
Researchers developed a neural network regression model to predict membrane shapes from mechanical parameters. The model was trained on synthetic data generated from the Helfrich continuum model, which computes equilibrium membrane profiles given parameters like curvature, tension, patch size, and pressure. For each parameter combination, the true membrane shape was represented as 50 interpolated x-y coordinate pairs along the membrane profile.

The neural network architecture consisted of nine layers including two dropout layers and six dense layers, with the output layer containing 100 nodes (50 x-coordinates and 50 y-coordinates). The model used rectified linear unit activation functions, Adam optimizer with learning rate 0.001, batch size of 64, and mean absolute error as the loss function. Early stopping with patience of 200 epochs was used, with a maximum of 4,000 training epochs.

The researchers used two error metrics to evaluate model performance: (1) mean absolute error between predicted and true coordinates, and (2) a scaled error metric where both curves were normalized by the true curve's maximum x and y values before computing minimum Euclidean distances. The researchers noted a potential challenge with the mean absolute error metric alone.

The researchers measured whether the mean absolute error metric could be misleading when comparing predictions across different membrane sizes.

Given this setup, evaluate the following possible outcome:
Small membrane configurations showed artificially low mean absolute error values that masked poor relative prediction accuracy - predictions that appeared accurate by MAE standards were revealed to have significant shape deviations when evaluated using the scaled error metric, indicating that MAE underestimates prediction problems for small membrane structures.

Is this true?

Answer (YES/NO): YES